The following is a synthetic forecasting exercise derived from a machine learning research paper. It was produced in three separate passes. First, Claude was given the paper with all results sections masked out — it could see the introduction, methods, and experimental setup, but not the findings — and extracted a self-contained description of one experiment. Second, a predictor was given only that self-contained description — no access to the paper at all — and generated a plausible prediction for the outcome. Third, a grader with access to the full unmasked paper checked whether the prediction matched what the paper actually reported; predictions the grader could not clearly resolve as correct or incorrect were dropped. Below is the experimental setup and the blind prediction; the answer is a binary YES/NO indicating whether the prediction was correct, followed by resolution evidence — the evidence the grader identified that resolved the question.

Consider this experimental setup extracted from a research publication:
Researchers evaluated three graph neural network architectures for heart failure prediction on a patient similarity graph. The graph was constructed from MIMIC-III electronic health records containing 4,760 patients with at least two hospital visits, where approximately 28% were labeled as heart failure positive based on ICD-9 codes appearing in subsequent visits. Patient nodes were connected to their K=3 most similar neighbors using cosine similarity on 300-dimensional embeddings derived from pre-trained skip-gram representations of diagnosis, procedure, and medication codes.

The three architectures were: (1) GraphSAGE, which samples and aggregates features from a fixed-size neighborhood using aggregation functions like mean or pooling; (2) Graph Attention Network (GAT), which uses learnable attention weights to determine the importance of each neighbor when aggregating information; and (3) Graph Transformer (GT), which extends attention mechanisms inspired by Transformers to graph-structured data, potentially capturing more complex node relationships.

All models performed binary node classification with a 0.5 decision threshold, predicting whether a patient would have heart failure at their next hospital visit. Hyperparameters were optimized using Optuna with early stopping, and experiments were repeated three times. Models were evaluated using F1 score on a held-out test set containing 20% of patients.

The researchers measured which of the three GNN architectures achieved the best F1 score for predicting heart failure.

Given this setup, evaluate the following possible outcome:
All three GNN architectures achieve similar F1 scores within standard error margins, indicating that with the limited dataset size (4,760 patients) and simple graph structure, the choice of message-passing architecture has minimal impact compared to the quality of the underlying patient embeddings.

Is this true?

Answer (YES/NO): NO